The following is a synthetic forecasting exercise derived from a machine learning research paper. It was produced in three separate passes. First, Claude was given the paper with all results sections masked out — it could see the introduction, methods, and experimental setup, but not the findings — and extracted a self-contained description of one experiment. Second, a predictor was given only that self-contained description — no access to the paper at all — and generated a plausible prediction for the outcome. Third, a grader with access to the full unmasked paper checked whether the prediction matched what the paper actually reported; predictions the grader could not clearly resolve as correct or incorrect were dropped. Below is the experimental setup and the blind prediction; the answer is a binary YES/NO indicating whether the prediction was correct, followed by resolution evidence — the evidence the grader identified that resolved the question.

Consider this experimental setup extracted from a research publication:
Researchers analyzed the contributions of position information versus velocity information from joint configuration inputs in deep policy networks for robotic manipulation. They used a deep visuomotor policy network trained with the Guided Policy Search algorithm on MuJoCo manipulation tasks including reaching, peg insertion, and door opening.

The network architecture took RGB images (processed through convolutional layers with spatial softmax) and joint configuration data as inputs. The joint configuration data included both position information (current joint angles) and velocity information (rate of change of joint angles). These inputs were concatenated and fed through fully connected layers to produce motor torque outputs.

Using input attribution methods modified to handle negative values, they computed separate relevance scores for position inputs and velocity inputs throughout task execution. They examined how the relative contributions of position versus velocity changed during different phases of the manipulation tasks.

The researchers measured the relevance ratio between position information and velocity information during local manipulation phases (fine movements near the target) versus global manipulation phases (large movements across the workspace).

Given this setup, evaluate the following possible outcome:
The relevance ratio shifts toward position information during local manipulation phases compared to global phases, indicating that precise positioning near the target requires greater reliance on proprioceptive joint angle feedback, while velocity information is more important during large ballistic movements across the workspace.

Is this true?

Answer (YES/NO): YES